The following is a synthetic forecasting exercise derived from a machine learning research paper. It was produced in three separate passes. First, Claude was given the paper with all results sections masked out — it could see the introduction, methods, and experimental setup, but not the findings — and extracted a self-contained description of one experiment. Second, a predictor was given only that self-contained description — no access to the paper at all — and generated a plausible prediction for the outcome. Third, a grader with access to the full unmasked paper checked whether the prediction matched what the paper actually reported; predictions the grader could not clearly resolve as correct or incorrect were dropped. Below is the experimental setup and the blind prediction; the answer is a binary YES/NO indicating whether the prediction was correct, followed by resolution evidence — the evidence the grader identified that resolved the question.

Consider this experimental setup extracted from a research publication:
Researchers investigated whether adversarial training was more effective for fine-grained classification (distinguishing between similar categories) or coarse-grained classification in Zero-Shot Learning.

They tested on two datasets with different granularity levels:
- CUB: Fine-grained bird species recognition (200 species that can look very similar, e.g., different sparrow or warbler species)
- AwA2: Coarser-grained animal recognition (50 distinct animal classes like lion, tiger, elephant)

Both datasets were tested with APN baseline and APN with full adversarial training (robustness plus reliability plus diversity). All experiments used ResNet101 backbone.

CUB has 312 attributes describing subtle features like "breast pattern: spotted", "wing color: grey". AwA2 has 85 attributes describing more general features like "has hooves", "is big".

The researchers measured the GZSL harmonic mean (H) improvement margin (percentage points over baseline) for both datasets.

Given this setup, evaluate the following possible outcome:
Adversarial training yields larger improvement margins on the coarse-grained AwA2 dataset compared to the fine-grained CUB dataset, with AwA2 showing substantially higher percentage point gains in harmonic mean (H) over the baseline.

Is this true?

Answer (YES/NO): YES